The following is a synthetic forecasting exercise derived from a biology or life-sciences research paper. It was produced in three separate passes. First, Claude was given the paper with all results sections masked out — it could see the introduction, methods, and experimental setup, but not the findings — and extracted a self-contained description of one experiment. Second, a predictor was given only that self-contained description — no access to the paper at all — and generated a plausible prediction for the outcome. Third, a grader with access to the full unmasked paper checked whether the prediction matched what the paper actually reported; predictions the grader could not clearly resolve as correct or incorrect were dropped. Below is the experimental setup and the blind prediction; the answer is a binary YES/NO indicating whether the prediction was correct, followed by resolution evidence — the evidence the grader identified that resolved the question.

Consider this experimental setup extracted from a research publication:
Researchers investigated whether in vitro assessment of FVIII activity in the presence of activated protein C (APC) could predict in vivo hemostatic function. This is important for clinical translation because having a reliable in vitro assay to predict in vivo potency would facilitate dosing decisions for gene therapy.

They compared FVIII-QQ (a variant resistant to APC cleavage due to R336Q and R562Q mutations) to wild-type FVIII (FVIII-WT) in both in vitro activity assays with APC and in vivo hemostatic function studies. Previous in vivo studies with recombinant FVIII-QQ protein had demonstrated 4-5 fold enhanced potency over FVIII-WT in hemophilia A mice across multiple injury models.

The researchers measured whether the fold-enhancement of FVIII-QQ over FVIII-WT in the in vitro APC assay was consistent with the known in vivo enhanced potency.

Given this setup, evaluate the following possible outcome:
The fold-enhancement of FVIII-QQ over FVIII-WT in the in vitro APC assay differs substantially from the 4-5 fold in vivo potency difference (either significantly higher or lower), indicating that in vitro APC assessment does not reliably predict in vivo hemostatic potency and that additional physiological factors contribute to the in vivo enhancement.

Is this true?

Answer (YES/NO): NO